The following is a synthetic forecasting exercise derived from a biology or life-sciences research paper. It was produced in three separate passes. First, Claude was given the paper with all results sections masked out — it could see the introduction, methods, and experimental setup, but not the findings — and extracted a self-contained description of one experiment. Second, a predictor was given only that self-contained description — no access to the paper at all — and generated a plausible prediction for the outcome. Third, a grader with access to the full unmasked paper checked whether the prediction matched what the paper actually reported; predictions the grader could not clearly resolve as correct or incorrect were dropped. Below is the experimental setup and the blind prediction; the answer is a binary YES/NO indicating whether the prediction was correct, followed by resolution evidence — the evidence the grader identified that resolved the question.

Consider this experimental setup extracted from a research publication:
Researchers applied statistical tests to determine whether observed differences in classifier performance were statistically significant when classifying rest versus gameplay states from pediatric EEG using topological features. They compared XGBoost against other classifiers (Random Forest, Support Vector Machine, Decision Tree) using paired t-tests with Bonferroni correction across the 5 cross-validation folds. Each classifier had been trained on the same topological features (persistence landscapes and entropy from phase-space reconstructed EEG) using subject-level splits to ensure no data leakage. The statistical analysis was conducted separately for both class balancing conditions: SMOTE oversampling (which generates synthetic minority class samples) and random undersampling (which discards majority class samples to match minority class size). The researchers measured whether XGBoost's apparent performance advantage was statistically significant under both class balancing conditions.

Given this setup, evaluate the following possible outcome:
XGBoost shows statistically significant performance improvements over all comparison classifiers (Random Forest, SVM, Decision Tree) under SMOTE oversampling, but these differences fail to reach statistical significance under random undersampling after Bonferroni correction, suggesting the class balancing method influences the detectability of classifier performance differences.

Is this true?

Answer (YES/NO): NO